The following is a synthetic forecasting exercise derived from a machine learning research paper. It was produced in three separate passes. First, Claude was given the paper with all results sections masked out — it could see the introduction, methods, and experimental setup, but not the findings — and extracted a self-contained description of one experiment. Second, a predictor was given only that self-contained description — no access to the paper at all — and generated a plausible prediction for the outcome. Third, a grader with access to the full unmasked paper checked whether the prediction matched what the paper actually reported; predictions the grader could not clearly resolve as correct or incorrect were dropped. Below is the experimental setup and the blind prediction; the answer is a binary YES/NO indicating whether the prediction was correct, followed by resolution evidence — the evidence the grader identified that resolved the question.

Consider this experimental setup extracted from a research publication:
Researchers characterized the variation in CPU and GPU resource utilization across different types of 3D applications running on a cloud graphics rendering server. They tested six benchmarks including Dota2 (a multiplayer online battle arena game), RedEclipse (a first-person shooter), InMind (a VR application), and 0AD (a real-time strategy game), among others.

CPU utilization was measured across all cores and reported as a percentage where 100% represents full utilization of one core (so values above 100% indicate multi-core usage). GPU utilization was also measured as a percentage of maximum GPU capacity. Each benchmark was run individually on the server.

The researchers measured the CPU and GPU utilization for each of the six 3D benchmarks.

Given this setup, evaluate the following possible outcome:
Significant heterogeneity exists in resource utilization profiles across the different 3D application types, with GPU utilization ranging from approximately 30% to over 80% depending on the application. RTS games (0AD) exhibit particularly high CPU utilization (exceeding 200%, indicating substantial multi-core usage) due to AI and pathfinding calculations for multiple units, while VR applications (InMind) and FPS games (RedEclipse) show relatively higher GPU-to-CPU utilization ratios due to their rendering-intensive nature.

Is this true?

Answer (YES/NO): NO